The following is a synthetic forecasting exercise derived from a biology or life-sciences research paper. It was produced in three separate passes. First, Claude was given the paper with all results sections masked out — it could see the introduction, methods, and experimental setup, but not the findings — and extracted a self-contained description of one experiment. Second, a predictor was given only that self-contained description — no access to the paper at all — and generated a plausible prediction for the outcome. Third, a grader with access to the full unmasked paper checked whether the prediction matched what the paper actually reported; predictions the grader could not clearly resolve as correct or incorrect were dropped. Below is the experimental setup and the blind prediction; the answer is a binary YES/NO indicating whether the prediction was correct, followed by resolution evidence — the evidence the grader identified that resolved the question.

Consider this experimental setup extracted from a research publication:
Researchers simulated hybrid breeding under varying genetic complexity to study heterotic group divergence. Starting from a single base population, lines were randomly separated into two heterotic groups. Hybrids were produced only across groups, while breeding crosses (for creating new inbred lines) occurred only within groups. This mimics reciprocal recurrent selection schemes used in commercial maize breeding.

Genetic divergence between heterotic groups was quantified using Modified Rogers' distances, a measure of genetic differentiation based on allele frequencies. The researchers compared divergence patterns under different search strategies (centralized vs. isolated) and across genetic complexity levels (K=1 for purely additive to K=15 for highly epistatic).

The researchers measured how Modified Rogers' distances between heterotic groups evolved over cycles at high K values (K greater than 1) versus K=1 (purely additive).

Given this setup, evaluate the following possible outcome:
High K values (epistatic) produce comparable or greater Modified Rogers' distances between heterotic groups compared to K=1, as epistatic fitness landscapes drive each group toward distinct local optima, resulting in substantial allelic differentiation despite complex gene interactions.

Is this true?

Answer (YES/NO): YES